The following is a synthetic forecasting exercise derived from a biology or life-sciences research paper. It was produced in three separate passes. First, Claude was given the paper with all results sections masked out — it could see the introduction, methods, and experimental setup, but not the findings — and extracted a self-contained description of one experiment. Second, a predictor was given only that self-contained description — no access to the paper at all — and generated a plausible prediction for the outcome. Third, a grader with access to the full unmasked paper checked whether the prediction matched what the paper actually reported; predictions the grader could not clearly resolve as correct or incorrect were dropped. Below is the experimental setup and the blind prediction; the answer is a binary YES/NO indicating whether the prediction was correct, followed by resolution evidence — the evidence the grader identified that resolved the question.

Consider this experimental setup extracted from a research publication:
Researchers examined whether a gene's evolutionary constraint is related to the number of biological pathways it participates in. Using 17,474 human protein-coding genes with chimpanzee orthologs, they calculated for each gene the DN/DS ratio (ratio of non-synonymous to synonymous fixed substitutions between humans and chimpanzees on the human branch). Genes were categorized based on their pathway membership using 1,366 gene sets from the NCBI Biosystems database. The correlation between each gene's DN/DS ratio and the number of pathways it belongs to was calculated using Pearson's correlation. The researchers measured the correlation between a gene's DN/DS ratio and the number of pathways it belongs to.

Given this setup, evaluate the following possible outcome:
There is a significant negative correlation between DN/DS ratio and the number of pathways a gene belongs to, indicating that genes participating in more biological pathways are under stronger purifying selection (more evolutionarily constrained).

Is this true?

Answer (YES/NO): YES